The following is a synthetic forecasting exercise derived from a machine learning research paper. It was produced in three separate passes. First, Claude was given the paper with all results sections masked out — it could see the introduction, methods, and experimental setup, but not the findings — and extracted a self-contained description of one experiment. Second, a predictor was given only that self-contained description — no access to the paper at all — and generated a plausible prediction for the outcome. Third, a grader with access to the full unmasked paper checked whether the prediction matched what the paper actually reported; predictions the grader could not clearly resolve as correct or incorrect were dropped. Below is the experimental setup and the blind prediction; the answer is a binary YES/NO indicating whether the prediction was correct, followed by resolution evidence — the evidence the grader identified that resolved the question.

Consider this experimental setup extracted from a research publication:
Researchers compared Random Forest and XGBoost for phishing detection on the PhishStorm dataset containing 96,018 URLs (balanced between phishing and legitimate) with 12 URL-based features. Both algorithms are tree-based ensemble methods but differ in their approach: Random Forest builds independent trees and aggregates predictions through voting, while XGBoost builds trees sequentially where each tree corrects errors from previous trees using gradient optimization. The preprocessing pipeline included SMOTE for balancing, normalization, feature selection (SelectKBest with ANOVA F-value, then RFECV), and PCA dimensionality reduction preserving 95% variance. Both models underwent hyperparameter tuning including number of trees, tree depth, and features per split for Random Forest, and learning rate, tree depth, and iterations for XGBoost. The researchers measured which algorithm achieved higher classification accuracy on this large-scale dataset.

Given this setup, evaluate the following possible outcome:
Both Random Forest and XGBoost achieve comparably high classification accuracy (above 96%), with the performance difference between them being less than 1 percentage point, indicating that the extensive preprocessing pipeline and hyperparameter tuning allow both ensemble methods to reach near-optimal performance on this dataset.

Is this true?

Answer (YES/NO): NO